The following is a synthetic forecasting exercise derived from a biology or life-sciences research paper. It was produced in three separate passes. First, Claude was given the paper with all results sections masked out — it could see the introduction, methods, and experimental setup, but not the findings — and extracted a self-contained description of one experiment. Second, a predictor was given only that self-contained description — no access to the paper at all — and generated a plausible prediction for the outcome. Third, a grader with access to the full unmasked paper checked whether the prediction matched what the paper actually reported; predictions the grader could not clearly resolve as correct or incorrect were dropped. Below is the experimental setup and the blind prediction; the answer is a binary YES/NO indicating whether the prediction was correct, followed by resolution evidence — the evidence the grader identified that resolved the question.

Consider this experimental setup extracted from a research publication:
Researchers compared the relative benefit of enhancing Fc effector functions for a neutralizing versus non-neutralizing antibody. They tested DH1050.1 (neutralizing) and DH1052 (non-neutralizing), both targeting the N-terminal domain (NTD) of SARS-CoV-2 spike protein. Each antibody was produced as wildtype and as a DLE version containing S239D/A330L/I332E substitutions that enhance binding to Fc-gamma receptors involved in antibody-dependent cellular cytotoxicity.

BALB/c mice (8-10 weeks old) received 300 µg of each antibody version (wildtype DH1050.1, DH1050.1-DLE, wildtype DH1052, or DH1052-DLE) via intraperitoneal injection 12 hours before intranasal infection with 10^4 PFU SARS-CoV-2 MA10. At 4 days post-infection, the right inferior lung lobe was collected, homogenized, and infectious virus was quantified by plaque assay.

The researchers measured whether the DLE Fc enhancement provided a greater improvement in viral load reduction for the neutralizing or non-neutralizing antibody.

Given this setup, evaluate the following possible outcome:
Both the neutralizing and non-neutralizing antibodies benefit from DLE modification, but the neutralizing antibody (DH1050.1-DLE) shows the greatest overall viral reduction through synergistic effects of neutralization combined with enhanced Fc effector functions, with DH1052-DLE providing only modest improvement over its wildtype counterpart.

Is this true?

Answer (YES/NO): NO